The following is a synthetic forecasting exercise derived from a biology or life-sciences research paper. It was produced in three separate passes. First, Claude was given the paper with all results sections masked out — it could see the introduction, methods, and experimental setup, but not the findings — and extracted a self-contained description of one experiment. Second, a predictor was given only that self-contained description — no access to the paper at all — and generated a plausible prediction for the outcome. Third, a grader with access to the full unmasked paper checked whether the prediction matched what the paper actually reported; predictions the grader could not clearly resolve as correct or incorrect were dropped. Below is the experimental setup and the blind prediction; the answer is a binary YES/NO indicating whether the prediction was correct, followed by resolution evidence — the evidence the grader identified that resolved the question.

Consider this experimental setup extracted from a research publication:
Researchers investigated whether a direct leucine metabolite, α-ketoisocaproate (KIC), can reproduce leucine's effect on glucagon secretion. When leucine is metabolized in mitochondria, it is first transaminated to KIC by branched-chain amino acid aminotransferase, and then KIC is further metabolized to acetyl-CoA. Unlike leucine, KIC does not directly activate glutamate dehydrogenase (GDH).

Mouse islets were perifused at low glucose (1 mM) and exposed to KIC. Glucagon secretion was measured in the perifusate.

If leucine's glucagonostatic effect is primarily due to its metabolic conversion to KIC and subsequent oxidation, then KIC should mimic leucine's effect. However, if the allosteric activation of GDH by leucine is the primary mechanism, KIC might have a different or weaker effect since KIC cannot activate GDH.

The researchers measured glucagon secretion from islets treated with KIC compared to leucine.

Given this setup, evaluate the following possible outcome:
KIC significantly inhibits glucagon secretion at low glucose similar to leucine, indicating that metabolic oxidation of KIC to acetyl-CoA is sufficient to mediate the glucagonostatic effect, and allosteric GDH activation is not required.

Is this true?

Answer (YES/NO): NO